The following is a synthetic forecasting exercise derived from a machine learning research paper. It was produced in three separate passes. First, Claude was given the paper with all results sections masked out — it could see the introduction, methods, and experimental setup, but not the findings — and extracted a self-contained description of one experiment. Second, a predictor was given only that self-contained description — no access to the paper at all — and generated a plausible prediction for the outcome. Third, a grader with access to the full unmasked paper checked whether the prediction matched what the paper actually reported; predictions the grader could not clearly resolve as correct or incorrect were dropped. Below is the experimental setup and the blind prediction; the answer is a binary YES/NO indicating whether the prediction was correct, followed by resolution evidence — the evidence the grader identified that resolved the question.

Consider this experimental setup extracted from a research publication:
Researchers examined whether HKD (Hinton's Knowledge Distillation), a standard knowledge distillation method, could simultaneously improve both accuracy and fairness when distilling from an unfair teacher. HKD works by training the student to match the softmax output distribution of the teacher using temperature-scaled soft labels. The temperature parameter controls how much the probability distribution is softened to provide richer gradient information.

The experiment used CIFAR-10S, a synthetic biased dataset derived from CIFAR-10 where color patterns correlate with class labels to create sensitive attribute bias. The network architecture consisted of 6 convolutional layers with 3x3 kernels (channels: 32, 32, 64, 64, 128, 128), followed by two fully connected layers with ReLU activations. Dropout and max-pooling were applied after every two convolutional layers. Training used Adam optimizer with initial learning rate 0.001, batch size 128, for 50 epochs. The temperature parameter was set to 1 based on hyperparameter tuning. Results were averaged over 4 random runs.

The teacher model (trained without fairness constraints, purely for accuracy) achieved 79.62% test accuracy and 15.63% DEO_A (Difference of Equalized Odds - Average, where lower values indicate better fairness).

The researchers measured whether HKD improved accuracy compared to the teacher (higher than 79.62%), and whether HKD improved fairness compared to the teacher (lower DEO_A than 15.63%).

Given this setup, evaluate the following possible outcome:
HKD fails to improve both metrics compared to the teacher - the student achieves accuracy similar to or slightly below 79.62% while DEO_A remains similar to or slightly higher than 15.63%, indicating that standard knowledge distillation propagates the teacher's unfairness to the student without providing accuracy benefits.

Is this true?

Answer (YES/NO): NO